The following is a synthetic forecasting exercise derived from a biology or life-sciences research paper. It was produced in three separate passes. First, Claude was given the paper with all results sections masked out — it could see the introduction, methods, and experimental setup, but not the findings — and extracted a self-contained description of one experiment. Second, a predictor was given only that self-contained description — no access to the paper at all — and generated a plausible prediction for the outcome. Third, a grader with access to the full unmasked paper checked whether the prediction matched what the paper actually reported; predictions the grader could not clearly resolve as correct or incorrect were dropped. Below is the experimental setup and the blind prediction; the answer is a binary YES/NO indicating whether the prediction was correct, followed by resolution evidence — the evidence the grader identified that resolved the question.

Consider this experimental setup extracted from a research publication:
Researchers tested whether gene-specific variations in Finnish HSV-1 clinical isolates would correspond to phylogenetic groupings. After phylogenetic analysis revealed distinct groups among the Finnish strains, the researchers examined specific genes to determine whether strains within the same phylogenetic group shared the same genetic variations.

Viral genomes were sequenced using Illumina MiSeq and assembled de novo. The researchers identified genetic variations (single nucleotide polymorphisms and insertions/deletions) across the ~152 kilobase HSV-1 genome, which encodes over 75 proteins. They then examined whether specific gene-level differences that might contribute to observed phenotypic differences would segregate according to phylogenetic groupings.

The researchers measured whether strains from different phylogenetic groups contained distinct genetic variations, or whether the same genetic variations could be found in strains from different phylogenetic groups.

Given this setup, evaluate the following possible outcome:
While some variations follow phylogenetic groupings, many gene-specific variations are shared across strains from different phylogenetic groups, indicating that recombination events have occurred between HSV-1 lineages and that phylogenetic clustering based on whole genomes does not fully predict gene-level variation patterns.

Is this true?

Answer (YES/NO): YES